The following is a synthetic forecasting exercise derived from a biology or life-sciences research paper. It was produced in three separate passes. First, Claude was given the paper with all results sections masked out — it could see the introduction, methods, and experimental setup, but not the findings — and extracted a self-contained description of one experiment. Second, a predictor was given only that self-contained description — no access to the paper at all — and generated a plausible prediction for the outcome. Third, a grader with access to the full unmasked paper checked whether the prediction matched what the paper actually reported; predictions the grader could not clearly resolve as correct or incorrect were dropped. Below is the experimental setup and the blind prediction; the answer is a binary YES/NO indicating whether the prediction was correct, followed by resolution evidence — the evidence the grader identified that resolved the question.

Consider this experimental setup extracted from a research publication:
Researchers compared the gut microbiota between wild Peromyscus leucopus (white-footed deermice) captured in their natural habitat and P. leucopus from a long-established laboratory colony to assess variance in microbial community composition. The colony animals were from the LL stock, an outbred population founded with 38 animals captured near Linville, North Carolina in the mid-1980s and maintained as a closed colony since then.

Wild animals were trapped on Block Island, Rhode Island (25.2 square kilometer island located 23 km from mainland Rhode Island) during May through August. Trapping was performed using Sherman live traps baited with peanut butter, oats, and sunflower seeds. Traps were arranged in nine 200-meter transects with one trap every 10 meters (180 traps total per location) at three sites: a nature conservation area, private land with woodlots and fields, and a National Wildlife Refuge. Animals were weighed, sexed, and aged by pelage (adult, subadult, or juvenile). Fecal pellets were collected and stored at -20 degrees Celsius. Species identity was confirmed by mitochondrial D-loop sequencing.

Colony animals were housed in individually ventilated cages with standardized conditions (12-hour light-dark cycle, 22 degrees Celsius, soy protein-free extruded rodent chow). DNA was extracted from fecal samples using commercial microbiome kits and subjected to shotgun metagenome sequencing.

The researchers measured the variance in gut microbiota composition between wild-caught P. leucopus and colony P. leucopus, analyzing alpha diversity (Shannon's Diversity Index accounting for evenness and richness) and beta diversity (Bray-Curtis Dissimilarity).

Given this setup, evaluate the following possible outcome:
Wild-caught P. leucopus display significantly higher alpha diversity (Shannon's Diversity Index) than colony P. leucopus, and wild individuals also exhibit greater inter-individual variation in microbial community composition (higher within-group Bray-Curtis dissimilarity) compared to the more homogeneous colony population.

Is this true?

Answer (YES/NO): YES